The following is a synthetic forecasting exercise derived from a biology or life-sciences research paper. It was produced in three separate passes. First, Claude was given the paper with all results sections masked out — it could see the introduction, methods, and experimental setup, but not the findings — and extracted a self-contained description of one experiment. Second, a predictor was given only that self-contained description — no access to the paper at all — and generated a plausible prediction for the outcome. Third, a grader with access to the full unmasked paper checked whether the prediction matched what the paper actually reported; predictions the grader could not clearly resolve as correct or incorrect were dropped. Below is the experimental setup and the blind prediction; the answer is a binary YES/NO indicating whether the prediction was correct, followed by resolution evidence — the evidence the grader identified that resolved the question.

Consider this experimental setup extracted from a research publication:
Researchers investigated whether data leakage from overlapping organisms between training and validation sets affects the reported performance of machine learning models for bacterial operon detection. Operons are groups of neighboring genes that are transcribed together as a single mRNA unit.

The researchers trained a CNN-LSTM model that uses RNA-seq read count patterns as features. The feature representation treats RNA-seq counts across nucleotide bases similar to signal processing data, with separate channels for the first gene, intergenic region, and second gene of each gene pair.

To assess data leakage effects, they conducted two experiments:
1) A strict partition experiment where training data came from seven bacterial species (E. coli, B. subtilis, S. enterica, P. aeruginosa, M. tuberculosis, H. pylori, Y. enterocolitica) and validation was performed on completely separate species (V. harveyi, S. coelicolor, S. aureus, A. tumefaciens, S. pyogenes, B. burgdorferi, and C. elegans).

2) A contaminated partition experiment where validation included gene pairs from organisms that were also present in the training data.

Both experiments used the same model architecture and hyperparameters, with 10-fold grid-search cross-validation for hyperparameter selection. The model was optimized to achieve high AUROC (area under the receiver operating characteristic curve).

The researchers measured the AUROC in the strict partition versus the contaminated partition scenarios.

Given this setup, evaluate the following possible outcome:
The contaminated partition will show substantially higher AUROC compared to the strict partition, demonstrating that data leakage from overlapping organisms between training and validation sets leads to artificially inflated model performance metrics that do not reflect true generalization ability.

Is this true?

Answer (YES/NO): NO